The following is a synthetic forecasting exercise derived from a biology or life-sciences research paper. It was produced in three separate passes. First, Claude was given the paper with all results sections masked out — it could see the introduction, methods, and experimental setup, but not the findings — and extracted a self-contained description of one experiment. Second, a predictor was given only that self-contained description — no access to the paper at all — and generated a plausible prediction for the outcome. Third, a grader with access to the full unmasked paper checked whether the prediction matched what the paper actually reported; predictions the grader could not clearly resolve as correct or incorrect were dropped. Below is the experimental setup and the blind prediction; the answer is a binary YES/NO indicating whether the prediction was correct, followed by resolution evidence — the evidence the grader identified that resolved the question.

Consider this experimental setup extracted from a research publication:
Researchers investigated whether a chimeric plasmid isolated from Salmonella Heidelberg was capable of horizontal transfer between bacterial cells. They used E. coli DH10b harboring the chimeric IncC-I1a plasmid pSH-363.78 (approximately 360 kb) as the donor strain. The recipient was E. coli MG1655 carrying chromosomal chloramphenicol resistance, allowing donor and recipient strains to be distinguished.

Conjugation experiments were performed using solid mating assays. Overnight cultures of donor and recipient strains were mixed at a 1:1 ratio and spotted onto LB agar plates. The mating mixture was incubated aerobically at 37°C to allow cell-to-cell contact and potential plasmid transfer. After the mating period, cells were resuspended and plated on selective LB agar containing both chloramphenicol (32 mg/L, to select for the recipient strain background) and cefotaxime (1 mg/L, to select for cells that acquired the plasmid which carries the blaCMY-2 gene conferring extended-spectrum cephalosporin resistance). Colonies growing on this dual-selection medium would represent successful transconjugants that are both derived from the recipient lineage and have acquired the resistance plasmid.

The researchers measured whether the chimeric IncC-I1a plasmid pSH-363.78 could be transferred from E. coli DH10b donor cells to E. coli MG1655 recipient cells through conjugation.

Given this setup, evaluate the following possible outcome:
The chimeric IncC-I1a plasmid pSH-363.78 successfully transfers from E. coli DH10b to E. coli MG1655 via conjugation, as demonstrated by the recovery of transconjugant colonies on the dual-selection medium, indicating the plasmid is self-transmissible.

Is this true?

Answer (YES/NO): NO